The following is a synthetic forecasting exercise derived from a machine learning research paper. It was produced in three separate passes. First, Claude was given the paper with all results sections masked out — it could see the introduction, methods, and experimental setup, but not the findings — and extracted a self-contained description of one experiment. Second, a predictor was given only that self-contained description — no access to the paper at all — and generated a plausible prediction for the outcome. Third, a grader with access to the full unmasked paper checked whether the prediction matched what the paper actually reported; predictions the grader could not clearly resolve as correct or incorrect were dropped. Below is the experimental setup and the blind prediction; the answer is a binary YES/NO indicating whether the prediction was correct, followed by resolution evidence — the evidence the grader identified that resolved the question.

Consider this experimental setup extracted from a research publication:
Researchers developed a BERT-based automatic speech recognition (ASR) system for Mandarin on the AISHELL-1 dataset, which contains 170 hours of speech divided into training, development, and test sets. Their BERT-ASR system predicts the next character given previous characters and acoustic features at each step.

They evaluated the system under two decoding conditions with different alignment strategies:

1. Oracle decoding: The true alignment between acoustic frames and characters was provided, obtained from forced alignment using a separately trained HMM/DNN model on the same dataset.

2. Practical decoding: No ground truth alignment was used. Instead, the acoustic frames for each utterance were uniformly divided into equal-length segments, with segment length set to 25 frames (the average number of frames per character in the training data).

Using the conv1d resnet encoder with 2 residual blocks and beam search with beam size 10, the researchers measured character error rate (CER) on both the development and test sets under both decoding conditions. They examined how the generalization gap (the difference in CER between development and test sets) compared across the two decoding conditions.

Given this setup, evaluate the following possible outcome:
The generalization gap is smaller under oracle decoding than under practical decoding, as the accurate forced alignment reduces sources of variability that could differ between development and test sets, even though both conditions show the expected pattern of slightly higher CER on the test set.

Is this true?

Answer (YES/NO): YES